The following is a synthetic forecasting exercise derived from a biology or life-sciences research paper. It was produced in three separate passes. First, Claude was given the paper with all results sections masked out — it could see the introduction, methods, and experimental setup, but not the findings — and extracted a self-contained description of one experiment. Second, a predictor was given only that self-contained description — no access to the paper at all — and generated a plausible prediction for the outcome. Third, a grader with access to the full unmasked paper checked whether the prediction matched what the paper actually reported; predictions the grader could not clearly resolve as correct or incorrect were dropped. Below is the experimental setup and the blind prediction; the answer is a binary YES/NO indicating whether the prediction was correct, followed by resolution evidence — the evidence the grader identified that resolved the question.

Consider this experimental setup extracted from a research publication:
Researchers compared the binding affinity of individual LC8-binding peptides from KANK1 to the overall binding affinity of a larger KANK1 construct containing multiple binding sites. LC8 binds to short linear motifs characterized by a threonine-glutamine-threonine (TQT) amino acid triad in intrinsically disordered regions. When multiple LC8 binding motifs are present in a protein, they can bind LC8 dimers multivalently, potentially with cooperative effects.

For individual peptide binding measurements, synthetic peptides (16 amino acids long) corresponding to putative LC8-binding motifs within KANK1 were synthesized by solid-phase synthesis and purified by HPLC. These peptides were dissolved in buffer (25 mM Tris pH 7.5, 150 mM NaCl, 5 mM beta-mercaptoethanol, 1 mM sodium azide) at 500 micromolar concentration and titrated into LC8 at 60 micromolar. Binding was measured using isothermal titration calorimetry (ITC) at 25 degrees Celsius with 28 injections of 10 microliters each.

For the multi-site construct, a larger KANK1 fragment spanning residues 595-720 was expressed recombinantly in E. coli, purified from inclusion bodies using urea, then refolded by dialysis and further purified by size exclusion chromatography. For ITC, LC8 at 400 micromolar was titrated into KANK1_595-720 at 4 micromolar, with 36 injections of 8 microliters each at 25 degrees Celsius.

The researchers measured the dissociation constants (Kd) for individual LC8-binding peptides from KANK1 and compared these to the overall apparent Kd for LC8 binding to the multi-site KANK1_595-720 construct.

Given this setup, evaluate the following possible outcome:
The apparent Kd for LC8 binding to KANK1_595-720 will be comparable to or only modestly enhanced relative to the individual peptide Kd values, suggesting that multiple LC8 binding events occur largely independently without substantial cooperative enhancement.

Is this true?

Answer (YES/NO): NO